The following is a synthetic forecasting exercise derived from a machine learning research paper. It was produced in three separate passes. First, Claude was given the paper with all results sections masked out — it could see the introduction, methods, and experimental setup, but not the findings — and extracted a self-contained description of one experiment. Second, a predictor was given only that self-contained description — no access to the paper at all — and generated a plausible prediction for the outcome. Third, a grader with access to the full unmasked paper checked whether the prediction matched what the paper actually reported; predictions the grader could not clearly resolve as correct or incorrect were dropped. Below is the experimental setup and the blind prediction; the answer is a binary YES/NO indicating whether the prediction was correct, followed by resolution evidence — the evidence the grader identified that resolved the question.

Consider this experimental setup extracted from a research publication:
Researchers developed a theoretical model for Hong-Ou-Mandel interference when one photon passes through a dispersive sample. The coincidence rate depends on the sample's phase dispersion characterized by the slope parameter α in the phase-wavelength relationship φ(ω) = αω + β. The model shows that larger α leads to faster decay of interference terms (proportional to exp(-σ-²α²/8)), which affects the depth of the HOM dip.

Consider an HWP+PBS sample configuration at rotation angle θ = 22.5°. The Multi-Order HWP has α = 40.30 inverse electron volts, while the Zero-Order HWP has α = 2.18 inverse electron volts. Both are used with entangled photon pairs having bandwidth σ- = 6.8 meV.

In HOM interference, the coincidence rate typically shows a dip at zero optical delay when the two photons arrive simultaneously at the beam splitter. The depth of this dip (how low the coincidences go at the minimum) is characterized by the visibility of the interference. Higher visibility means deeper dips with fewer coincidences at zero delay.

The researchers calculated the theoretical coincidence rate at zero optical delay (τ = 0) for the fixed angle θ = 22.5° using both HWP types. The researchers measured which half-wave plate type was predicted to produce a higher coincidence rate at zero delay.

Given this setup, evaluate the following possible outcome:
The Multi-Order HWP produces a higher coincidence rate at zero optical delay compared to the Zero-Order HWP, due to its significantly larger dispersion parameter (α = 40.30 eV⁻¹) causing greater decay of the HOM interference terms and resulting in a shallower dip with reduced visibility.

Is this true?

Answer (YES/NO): YES